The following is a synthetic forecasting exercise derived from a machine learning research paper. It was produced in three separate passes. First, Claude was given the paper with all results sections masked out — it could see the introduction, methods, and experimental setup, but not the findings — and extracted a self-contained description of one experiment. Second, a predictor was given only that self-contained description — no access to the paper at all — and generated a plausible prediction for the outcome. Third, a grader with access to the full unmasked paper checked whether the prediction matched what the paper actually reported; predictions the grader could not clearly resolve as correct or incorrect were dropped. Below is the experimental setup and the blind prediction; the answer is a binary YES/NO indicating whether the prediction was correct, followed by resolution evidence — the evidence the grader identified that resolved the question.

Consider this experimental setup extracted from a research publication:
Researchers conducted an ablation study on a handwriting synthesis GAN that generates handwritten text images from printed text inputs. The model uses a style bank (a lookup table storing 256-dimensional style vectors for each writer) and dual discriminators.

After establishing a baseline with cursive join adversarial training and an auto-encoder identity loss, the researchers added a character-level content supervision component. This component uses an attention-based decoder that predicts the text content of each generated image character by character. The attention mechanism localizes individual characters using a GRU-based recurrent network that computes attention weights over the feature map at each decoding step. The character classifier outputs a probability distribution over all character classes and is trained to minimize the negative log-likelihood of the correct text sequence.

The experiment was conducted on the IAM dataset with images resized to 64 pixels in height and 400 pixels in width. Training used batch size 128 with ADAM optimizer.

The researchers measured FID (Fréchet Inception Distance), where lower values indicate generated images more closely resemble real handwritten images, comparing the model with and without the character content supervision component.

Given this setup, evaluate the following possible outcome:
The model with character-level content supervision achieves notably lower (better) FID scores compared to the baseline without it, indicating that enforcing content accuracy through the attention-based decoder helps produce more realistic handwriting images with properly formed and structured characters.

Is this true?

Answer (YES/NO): YES